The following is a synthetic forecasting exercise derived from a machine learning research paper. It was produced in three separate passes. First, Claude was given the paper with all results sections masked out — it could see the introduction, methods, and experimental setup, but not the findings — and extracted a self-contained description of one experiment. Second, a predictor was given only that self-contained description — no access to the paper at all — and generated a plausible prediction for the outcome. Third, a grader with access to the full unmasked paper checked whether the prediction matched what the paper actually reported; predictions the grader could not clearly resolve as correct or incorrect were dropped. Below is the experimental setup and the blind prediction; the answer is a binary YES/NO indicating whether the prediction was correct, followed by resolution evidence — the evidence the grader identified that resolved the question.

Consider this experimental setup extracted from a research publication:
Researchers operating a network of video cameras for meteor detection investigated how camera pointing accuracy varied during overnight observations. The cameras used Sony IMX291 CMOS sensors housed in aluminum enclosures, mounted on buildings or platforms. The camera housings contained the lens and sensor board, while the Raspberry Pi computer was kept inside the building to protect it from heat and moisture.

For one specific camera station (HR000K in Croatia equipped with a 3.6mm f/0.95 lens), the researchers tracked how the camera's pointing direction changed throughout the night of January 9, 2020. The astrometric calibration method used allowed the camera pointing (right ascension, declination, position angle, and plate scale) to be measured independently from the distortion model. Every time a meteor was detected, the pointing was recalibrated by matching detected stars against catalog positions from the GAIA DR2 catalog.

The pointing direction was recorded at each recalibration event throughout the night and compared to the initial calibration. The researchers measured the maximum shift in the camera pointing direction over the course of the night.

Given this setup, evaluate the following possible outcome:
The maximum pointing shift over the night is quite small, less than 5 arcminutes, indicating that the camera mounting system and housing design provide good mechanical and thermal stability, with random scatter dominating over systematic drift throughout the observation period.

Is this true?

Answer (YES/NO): NO